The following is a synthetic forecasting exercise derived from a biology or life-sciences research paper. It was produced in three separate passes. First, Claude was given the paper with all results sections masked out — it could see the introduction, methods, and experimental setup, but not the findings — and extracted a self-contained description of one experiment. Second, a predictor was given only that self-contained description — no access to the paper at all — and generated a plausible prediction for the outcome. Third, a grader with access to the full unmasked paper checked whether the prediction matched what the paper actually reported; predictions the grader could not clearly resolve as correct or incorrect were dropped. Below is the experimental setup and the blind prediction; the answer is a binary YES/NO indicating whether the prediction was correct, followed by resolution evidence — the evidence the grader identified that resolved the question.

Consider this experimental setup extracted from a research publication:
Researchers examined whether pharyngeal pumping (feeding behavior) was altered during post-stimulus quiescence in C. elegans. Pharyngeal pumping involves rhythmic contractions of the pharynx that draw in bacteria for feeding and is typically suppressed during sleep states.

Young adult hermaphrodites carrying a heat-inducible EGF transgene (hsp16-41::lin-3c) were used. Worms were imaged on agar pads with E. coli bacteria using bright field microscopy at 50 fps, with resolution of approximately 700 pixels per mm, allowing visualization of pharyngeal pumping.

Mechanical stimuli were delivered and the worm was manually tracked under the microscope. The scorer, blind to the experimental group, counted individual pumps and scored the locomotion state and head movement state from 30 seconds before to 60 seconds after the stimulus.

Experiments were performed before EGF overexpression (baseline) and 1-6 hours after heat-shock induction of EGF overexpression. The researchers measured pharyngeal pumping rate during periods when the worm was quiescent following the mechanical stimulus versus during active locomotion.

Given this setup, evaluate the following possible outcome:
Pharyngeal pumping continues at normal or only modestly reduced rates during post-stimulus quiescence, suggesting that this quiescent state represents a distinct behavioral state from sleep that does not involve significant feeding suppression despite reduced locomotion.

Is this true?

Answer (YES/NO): NO